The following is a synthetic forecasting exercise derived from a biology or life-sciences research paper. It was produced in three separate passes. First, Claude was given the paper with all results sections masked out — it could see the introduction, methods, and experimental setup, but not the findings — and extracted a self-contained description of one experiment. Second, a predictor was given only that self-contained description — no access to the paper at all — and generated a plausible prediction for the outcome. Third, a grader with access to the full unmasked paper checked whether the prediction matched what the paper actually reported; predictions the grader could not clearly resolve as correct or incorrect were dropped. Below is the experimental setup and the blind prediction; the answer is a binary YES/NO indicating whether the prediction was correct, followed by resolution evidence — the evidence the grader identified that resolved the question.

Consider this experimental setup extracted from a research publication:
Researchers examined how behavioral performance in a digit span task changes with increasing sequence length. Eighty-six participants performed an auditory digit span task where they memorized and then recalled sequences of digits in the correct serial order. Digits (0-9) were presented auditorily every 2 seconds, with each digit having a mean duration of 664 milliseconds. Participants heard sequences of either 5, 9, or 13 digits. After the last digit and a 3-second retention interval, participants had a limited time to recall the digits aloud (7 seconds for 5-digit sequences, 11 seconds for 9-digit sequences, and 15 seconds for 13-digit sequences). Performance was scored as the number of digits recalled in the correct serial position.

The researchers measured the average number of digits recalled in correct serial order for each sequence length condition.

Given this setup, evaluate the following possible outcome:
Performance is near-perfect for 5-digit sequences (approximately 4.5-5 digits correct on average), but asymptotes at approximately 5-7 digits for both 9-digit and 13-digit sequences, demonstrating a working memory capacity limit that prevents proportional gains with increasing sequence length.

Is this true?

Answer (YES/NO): NO